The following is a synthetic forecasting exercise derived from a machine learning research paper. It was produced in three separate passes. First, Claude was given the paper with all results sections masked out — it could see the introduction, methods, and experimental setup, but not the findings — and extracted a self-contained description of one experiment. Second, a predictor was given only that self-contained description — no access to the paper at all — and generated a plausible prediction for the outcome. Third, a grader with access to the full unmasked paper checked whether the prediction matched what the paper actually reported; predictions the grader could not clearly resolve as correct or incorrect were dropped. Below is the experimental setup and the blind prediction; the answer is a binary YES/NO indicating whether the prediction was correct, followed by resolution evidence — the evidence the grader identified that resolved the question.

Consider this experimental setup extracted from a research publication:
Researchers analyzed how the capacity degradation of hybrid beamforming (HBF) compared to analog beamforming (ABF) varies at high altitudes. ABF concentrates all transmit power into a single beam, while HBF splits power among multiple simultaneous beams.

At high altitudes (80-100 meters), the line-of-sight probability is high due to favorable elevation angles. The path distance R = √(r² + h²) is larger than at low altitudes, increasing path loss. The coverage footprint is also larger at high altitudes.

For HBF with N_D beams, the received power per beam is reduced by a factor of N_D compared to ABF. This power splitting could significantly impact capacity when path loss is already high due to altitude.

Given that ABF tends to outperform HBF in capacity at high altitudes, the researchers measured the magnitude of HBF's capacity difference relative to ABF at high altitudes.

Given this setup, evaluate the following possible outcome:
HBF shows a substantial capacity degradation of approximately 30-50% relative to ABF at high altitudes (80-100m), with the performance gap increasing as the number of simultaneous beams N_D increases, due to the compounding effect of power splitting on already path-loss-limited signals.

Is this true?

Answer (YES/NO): NO